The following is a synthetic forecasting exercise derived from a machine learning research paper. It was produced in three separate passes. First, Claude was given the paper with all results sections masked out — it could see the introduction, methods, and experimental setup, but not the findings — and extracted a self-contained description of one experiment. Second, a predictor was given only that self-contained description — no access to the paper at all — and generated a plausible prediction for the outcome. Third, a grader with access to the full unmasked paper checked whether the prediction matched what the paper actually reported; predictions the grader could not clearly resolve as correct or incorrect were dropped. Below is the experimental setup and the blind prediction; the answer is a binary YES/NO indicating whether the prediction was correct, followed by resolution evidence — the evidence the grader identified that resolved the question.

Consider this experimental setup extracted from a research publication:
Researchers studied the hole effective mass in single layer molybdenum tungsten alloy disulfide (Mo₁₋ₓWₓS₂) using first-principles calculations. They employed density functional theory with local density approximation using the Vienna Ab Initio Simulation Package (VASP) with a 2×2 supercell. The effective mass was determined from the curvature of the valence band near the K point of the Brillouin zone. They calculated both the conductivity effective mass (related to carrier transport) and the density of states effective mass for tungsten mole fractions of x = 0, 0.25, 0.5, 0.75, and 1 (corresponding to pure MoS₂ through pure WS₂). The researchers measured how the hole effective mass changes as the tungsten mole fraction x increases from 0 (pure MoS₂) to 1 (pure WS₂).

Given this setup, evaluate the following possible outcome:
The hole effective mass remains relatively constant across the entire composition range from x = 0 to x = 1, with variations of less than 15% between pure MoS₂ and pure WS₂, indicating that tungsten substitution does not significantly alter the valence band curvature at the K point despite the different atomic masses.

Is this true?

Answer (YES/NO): NO